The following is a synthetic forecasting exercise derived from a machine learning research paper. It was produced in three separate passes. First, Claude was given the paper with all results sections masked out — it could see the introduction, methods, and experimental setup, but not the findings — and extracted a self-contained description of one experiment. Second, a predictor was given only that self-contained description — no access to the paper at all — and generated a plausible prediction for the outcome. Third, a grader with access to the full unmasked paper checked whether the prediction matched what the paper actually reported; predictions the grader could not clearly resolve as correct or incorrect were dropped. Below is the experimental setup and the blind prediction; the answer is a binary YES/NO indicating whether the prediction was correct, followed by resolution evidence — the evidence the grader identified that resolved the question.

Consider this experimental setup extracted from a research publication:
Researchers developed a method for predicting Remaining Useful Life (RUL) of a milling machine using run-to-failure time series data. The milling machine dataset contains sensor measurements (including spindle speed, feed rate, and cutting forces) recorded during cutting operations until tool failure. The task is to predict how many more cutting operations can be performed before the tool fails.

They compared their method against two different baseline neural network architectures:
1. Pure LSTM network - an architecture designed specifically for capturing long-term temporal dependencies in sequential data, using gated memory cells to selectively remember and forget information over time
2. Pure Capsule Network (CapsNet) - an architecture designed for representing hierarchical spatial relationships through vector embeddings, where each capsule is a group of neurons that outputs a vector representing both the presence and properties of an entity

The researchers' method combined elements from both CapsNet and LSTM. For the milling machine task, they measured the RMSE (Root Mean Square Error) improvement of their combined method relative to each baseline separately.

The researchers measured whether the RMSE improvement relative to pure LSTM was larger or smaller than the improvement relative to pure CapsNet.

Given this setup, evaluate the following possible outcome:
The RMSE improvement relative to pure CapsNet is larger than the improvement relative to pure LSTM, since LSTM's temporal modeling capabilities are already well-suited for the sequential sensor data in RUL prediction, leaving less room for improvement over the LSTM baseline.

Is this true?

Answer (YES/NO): NO